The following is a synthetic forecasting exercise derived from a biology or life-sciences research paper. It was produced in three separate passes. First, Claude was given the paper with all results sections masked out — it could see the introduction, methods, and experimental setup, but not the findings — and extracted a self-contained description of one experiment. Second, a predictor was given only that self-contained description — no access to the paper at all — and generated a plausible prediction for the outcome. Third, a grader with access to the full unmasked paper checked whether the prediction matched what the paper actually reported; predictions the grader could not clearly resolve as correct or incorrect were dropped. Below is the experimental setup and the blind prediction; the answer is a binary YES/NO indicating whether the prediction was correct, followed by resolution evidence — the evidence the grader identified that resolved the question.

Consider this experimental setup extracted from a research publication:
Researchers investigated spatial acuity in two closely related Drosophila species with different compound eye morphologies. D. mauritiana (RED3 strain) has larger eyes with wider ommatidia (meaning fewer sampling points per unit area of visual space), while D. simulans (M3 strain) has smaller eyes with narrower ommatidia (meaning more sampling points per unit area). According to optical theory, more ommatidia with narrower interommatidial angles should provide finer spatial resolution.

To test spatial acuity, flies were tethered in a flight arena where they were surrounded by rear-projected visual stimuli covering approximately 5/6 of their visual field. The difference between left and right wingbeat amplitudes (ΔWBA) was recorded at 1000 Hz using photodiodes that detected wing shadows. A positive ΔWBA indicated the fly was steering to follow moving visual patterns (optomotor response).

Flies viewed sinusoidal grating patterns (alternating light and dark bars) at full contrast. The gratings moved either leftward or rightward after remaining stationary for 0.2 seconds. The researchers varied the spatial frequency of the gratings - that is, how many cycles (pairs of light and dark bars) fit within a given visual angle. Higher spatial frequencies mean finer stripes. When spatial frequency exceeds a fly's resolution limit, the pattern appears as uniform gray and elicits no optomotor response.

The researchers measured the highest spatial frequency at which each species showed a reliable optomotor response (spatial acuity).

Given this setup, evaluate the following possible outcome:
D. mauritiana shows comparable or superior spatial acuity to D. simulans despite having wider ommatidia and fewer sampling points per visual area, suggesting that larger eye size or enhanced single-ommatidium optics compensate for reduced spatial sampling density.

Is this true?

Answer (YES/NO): NO